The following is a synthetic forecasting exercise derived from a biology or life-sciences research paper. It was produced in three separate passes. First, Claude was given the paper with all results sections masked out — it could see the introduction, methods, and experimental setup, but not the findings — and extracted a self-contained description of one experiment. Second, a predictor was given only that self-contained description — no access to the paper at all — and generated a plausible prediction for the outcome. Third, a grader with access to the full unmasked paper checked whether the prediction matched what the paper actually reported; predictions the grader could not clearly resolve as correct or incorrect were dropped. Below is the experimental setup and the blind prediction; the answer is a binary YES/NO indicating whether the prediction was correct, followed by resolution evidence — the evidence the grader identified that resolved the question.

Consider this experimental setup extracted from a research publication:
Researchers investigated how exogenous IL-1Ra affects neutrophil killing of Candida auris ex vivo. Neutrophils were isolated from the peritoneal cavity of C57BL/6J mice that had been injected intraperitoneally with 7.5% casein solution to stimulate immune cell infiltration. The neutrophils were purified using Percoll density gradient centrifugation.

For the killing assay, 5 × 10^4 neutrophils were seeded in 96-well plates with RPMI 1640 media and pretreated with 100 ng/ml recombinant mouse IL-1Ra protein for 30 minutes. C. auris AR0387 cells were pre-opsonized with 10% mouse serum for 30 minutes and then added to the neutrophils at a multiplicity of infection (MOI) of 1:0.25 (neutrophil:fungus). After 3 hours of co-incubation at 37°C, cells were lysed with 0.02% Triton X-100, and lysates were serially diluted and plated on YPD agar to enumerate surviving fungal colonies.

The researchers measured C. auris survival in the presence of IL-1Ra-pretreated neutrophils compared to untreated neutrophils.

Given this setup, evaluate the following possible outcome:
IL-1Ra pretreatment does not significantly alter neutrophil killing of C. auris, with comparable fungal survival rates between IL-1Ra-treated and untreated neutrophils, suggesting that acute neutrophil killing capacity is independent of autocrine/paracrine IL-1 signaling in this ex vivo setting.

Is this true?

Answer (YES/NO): NO